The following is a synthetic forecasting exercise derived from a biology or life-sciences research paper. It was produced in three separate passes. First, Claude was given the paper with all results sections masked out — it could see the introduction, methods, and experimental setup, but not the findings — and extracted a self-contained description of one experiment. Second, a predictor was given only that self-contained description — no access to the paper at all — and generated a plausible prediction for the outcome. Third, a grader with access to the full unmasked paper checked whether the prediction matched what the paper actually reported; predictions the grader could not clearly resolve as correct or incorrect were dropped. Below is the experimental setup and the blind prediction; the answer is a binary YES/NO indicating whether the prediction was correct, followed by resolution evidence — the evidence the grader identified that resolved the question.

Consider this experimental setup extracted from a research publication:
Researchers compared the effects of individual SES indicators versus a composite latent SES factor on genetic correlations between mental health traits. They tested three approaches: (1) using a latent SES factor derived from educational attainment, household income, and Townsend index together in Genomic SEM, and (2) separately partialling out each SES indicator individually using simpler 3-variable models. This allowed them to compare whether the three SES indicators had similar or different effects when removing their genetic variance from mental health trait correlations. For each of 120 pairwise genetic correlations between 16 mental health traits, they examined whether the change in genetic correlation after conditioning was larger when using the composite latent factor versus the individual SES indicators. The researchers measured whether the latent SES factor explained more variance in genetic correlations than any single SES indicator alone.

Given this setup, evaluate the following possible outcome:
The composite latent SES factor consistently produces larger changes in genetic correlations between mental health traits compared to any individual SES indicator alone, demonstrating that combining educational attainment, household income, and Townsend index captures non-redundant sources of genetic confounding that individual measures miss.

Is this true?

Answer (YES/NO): NO